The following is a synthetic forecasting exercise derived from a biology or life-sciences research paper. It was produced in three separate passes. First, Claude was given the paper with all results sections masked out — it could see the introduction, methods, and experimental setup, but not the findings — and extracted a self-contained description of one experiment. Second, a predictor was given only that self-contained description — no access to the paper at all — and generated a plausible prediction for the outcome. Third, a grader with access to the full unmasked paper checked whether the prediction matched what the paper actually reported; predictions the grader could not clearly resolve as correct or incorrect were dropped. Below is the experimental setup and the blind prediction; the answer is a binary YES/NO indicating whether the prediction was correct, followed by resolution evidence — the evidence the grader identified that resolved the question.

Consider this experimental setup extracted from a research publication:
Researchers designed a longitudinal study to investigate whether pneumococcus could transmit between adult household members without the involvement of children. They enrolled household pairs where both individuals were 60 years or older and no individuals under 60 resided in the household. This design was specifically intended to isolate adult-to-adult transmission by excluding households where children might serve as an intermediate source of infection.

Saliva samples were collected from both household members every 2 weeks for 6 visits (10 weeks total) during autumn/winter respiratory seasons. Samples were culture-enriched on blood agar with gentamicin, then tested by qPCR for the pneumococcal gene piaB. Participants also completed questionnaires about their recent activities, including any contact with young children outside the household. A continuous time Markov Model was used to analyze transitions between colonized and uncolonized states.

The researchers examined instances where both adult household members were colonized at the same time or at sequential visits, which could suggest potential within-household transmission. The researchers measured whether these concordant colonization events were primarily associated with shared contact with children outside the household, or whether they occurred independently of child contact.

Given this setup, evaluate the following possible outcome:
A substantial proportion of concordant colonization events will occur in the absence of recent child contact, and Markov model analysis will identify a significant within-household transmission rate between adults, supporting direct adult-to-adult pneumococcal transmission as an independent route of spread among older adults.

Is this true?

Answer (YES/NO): NO